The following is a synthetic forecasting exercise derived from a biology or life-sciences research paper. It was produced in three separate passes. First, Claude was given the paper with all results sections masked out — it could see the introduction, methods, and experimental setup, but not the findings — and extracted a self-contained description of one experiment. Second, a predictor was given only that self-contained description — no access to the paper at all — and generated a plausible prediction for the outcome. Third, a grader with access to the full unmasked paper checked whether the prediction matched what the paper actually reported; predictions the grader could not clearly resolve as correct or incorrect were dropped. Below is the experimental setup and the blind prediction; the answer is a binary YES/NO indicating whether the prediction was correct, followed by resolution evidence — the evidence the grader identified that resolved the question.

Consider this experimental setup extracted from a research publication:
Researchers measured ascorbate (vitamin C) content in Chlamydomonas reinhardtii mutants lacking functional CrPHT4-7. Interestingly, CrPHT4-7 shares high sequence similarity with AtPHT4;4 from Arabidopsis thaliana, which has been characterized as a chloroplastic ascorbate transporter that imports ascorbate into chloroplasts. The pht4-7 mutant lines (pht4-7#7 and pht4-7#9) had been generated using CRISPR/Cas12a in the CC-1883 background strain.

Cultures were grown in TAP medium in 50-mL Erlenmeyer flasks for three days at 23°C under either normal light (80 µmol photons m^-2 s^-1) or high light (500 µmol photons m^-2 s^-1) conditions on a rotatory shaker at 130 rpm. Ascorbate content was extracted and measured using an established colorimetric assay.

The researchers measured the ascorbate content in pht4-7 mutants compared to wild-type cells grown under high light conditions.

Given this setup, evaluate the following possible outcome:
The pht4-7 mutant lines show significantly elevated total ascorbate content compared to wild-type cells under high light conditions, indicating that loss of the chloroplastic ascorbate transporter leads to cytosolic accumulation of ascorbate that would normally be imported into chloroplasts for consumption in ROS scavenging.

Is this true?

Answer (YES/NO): NO